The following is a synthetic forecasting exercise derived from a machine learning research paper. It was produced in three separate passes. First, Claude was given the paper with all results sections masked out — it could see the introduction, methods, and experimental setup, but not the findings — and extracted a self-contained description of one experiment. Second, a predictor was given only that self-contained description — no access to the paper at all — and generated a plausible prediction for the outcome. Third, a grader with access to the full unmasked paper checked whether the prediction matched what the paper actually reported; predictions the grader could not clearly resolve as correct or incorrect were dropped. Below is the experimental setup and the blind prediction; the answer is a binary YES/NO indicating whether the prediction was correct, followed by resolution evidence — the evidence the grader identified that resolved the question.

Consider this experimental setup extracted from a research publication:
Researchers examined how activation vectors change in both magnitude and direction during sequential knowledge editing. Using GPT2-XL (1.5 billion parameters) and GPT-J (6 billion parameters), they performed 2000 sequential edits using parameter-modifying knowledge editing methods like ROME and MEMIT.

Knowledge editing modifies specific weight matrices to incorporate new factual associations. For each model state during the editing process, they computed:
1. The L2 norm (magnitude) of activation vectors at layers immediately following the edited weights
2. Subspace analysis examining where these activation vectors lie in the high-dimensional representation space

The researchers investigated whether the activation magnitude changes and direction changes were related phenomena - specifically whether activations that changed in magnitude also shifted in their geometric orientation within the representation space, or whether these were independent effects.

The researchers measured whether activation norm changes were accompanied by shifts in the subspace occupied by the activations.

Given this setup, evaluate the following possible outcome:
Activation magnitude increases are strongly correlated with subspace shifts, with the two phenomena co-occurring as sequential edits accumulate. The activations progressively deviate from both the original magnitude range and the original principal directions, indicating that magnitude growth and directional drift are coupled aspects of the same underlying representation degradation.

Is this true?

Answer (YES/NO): NO